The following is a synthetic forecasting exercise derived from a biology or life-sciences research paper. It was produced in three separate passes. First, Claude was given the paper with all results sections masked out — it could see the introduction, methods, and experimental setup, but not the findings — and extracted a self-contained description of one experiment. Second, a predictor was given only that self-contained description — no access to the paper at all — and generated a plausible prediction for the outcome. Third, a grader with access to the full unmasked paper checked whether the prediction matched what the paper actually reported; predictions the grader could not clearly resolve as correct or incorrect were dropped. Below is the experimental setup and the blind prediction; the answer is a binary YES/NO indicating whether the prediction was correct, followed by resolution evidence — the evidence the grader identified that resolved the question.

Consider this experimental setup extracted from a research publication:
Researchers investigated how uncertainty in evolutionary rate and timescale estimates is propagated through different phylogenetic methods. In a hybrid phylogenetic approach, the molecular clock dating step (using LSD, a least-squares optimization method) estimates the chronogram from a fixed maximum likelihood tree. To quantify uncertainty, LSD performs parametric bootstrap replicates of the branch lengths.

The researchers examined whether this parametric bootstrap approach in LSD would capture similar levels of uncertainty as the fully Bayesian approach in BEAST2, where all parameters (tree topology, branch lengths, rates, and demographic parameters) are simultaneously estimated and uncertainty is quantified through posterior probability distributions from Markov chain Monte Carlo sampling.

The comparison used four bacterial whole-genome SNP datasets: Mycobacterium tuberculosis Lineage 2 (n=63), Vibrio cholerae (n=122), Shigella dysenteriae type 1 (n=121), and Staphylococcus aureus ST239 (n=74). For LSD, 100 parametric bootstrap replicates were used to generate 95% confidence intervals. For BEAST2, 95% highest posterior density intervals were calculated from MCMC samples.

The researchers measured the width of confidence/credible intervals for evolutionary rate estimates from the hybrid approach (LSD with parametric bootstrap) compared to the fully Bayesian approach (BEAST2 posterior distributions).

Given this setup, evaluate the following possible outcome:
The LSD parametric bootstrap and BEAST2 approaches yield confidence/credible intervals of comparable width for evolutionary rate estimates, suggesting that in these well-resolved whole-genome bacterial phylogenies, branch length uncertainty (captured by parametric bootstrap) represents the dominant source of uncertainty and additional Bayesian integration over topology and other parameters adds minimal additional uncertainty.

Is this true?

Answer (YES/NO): YES